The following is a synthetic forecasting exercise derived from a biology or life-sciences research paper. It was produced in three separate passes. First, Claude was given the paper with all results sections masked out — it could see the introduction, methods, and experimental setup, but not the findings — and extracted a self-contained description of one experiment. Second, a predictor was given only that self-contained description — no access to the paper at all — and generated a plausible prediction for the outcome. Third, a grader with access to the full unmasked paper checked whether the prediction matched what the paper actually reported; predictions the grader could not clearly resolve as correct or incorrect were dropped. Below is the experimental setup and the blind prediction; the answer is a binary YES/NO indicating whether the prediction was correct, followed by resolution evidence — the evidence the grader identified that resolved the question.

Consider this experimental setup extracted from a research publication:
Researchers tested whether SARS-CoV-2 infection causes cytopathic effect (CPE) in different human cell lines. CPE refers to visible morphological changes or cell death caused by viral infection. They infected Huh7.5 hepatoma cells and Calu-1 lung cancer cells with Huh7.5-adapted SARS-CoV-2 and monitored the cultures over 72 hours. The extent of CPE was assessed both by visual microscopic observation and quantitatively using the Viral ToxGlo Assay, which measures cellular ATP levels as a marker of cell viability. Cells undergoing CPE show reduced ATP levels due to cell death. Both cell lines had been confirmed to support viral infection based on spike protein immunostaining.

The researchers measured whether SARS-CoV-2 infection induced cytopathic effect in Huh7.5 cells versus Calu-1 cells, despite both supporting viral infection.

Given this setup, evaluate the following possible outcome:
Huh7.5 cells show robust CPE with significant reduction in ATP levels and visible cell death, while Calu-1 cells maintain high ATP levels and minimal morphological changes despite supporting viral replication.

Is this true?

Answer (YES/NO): NO